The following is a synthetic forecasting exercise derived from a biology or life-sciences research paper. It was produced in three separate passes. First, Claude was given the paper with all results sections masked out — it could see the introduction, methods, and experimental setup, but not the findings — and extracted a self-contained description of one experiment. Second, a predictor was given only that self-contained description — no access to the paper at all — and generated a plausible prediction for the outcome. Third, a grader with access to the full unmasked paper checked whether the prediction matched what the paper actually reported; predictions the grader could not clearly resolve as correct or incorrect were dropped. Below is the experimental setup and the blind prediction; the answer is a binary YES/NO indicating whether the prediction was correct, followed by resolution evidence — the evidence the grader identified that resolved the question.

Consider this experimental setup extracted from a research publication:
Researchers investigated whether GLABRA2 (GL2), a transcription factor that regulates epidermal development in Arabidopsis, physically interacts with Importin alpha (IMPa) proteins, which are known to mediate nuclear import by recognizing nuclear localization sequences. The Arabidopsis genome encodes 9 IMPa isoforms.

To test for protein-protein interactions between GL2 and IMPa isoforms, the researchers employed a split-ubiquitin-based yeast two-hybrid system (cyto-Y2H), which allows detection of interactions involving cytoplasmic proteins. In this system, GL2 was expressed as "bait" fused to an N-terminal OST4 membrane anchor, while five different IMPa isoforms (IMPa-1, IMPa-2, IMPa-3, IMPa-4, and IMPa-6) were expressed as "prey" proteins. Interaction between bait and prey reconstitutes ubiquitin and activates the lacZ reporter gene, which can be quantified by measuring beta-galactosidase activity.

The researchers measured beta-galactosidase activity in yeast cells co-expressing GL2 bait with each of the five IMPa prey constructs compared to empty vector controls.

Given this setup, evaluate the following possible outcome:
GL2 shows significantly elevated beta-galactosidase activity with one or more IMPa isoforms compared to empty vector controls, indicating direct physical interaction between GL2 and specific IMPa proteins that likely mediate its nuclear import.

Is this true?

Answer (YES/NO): YES